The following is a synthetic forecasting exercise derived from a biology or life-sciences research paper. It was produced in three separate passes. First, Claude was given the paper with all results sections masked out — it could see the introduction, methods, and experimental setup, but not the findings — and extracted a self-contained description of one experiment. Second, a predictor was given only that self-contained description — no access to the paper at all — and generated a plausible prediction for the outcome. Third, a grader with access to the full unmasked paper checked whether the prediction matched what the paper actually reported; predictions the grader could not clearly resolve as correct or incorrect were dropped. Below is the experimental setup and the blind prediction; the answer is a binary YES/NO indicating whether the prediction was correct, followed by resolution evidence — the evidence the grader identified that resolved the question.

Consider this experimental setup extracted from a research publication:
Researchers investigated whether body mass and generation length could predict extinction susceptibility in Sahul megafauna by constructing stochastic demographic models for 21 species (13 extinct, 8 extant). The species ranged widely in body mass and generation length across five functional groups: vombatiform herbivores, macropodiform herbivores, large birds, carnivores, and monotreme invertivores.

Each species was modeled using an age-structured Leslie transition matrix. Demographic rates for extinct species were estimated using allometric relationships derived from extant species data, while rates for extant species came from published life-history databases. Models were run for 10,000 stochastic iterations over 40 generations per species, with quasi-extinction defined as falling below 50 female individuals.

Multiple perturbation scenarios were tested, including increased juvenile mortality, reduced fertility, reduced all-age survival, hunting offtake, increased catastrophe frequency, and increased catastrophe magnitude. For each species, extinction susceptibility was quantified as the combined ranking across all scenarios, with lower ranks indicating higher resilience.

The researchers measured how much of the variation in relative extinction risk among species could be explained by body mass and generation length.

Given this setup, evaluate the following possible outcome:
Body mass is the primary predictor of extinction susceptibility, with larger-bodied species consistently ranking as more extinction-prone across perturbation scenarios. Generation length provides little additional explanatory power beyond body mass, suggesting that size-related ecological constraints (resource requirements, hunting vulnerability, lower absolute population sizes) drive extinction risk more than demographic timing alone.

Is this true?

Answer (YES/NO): NO